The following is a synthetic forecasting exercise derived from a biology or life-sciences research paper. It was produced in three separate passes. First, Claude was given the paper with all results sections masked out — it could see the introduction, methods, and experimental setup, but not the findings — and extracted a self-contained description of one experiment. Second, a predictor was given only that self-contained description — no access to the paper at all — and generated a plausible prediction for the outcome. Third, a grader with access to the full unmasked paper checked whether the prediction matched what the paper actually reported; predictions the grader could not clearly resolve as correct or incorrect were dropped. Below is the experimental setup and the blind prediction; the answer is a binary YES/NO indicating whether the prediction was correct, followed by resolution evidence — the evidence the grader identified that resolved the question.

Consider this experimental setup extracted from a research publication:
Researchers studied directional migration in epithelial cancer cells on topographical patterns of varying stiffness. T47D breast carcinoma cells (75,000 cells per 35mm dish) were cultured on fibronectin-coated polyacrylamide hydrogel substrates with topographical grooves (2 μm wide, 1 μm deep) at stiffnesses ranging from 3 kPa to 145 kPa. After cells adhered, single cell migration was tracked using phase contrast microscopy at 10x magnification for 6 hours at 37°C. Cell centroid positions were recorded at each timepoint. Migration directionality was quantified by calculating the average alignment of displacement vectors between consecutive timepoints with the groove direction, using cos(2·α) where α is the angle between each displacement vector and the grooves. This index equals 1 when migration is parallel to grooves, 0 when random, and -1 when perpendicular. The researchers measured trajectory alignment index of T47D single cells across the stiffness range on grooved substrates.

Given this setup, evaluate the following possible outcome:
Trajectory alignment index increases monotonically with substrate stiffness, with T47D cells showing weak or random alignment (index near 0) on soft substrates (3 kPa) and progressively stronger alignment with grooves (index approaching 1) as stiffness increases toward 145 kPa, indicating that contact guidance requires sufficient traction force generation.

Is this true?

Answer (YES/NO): NO